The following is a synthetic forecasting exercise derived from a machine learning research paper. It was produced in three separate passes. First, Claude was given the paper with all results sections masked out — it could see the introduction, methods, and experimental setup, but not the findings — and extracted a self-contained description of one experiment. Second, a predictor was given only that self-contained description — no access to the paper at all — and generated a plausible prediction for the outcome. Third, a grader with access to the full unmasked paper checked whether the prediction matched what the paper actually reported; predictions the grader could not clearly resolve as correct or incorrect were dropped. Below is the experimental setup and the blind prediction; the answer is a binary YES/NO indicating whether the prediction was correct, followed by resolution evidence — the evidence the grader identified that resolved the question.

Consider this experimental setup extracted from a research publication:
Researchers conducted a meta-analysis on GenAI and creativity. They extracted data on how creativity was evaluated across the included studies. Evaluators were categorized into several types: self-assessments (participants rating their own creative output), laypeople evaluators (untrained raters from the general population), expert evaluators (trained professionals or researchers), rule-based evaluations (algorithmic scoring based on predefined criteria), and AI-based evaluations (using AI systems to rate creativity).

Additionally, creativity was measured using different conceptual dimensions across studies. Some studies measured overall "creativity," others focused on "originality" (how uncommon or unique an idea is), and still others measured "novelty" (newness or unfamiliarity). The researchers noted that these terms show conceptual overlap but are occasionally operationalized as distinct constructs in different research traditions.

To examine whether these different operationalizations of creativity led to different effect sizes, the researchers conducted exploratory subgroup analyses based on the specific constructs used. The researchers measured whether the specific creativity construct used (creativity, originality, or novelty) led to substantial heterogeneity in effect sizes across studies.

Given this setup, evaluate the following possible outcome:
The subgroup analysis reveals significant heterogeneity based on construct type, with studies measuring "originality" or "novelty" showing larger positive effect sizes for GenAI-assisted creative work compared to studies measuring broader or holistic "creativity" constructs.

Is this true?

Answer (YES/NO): NO